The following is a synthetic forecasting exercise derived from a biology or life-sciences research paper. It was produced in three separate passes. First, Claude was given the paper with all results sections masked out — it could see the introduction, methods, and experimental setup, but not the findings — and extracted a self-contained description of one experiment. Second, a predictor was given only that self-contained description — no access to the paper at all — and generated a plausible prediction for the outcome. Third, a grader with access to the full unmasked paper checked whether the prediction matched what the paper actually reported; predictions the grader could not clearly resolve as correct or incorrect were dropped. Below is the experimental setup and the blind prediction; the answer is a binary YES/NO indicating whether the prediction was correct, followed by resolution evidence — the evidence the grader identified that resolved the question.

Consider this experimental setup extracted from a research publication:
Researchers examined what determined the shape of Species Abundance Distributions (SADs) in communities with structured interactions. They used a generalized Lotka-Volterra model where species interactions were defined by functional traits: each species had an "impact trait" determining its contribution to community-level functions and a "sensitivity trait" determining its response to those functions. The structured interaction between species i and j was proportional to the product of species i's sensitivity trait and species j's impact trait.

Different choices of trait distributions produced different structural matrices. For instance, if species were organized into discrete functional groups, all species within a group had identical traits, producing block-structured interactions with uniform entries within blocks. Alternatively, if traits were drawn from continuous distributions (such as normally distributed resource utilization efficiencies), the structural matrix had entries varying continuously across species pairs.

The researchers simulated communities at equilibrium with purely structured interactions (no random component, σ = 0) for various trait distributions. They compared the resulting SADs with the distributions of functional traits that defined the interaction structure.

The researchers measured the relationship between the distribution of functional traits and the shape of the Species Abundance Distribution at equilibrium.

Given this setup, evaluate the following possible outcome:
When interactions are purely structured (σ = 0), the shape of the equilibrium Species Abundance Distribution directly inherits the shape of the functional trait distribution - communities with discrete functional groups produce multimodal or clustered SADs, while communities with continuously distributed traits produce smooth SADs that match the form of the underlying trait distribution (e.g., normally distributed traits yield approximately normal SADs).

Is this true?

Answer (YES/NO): YES